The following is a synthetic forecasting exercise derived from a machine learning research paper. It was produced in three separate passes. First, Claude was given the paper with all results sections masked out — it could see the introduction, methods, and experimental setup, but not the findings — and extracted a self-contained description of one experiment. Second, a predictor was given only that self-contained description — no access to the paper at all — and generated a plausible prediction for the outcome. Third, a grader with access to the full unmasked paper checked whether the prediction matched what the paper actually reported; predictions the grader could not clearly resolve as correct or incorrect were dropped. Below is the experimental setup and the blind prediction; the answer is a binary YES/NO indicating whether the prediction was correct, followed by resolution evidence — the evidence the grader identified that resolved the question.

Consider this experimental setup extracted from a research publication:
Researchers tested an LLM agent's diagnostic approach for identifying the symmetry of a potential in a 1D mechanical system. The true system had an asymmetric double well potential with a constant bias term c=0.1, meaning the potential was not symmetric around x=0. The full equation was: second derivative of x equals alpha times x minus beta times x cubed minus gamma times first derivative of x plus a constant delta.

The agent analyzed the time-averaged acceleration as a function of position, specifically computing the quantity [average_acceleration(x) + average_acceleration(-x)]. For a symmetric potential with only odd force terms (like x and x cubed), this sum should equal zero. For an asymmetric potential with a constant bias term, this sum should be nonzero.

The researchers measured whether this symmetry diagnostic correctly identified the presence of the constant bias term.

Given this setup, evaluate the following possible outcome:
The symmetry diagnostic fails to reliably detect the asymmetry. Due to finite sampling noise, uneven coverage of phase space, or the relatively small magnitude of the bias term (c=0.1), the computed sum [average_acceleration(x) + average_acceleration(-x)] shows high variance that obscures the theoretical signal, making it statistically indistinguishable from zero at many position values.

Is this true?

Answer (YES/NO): NO